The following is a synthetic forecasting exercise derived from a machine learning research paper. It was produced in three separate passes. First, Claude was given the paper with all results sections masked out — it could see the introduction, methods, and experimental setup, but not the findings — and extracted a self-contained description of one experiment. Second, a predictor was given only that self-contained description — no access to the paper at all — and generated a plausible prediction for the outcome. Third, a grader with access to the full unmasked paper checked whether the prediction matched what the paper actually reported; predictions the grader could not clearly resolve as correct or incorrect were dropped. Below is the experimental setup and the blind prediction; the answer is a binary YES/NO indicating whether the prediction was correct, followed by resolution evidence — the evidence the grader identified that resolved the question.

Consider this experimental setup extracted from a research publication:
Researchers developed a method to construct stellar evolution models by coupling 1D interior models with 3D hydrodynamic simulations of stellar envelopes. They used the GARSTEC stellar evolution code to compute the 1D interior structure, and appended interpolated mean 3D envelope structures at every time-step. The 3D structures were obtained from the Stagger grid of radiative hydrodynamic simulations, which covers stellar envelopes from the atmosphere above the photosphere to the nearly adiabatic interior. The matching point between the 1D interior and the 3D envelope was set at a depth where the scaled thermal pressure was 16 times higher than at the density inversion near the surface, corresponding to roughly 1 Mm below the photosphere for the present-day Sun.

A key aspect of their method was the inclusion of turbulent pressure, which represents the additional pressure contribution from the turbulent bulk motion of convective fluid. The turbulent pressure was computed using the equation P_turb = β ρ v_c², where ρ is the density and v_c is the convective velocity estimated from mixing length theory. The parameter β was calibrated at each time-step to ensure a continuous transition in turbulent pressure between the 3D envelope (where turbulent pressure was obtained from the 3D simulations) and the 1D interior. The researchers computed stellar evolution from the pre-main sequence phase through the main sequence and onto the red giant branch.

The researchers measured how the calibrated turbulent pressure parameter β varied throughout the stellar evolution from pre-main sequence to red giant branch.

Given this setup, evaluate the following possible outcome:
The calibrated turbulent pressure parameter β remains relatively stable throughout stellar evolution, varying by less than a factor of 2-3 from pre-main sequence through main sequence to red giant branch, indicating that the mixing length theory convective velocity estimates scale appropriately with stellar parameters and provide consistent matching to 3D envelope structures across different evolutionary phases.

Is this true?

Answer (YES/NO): YES